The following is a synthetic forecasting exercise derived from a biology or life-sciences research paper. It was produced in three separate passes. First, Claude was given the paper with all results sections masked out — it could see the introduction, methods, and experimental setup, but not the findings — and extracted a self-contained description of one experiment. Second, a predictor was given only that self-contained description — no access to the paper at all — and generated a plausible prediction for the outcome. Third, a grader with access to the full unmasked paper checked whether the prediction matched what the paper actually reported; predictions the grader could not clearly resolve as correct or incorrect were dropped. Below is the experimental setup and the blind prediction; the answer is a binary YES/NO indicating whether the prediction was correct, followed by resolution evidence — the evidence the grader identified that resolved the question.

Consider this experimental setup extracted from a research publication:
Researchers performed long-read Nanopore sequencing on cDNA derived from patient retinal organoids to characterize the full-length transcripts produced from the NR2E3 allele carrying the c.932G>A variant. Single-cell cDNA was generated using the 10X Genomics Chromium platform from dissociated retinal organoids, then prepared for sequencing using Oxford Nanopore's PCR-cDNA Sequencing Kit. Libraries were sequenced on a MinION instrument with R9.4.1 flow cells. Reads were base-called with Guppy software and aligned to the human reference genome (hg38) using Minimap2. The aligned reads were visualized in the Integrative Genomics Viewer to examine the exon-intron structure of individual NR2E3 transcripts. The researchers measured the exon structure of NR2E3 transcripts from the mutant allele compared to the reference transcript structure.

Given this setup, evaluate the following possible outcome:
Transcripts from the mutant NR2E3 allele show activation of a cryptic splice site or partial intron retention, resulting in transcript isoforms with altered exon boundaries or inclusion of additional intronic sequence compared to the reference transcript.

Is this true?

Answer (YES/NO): YES